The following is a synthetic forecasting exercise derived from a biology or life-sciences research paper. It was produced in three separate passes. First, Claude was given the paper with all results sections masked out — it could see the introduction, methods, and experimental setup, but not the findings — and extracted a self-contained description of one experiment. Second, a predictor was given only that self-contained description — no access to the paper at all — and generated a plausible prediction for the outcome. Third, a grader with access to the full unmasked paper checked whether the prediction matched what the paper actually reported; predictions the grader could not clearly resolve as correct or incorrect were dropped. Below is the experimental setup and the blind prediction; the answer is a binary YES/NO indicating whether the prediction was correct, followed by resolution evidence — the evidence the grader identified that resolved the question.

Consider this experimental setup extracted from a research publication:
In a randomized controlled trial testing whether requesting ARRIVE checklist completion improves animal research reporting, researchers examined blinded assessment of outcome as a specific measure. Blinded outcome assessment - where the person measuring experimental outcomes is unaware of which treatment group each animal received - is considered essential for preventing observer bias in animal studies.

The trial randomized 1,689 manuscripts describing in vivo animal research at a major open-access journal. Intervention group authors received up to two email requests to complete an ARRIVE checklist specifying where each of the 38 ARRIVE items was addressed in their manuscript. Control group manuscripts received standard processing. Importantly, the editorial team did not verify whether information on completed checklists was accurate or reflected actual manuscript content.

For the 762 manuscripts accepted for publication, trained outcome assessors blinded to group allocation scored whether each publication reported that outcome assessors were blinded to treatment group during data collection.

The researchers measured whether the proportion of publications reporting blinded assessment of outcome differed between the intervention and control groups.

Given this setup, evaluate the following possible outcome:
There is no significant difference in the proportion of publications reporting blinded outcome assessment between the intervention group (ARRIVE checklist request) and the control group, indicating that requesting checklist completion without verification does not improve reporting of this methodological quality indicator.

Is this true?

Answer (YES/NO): YES